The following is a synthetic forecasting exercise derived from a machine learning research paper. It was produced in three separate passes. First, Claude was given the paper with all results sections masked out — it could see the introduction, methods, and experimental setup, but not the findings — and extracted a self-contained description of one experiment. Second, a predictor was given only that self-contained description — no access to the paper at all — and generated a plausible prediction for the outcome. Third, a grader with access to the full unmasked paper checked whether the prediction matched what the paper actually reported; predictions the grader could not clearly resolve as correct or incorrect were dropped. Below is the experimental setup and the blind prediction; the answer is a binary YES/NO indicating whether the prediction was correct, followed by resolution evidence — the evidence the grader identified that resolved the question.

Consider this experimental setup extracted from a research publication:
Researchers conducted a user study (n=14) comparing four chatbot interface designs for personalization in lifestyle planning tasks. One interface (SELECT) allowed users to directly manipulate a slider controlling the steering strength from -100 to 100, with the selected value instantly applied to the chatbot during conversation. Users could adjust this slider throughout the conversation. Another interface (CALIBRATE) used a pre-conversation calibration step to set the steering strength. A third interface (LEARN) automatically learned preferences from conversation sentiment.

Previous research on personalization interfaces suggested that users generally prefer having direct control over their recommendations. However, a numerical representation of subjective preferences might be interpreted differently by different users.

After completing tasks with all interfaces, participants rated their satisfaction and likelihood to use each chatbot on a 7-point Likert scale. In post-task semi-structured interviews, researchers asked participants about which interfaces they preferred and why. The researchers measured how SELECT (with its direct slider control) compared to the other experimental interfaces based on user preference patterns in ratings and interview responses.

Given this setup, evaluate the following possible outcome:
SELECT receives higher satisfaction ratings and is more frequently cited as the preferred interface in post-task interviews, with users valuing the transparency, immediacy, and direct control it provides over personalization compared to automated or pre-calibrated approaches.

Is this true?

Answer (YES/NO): NO